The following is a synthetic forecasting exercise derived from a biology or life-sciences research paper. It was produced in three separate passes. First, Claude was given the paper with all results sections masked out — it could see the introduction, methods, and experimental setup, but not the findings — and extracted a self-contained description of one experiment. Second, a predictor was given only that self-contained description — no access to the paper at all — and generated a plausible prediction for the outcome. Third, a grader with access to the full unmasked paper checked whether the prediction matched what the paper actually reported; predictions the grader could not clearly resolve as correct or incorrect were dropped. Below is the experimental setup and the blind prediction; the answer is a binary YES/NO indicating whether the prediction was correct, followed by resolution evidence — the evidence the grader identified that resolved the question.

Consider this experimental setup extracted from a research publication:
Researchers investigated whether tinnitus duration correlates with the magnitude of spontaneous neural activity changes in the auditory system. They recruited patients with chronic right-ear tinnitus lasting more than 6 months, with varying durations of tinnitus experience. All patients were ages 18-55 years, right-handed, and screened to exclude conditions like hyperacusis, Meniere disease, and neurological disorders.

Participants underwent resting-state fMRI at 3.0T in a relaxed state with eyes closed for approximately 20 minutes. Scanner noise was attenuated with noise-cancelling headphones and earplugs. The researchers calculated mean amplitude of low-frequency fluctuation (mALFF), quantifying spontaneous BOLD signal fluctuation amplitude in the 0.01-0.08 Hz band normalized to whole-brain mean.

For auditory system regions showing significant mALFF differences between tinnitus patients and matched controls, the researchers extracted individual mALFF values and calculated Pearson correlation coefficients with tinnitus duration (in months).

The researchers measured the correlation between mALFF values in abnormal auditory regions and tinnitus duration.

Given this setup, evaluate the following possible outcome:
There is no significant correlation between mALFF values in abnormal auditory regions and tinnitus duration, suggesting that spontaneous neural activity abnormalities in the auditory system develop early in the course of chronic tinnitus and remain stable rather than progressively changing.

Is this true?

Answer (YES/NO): NO